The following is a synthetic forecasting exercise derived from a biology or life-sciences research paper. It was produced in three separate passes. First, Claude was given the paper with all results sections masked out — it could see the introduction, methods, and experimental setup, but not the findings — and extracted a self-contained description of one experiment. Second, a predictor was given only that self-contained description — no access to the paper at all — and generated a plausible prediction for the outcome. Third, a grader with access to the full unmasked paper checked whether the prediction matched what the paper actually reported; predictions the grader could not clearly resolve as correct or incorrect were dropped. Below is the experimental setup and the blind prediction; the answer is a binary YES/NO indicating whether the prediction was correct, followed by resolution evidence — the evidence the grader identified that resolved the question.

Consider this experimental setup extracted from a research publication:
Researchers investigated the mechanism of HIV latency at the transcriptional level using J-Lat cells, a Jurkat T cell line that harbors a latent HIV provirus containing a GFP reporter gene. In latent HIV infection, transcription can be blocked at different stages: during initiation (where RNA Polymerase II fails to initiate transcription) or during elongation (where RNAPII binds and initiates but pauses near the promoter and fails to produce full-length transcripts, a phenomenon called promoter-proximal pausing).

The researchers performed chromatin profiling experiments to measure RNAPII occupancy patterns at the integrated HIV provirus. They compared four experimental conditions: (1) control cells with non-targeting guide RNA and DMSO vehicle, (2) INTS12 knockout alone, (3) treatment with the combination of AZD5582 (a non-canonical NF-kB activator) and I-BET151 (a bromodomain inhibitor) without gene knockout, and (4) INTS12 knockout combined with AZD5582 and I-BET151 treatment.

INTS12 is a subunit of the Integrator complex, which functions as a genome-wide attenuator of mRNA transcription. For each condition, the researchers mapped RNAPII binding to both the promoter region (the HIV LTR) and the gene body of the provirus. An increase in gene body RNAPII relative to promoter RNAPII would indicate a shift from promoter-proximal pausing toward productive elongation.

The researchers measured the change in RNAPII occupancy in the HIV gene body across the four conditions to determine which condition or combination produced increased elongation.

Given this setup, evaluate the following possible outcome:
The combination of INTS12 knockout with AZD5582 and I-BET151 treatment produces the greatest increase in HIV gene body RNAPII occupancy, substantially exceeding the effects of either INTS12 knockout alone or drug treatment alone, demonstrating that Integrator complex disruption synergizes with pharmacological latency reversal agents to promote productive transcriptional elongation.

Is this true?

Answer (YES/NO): YES